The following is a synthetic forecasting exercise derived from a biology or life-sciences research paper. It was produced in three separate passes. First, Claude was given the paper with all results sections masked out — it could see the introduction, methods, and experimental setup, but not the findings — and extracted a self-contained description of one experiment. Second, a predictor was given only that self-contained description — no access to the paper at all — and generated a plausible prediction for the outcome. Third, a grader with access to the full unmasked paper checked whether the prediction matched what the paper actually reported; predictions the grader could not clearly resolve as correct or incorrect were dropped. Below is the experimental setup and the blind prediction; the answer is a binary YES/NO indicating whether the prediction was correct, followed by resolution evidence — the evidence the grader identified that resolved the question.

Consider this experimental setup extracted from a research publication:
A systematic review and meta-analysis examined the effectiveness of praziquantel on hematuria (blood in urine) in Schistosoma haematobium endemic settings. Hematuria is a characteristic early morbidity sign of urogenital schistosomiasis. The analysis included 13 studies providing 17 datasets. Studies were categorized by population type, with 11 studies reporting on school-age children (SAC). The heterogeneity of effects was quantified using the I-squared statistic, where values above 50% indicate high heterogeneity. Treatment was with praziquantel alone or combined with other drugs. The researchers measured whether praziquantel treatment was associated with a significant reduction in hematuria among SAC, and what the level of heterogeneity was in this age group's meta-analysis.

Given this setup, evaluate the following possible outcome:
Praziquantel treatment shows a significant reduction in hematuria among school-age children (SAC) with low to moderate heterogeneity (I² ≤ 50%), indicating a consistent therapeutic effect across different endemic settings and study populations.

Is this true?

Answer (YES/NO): NO